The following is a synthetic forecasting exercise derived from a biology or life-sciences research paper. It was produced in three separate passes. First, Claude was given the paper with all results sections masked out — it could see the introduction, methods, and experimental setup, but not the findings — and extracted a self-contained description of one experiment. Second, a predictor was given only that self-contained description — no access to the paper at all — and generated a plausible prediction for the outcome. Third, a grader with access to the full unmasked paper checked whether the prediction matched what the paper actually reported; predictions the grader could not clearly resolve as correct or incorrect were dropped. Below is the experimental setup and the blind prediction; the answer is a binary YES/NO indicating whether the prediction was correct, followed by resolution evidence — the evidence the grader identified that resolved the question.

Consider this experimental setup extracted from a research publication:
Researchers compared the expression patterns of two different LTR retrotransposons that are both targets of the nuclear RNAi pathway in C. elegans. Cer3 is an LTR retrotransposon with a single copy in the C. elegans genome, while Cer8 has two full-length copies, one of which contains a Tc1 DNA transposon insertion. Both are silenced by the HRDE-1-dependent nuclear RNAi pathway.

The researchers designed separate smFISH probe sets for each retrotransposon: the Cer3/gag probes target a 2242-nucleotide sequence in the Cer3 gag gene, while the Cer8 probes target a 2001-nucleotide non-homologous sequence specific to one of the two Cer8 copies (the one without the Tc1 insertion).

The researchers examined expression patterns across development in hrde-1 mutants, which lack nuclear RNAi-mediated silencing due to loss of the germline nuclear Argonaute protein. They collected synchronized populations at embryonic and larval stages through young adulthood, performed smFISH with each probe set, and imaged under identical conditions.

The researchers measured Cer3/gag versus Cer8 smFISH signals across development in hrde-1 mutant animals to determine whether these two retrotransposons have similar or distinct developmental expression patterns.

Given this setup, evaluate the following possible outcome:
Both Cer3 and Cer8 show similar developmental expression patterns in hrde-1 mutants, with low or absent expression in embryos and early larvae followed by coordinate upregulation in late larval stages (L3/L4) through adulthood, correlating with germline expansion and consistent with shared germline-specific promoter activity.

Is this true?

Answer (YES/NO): NO